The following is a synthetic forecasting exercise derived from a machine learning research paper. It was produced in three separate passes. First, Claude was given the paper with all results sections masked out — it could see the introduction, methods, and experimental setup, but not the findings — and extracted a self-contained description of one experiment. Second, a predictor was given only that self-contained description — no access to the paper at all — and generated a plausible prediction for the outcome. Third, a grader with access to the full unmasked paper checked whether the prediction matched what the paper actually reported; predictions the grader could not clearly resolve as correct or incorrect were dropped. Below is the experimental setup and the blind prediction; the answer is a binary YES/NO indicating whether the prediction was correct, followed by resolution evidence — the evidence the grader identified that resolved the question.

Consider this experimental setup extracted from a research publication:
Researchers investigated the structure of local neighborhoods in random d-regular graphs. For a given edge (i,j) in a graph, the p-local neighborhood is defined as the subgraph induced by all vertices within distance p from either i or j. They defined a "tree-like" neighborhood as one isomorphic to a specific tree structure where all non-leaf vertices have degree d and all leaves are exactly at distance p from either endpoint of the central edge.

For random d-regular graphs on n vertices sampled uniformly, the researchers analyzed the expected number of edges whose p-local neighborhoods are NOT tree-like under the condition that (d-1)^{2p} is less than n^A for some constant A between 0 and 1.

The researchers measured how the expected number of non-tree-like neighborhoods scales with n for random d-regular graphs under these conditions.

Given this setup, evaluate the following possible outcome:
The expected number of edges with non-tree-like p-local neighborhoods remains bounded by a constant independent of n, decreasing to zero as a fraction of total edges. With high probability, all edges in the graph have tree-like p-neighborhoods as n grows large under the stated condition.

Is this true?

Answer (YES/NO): NO